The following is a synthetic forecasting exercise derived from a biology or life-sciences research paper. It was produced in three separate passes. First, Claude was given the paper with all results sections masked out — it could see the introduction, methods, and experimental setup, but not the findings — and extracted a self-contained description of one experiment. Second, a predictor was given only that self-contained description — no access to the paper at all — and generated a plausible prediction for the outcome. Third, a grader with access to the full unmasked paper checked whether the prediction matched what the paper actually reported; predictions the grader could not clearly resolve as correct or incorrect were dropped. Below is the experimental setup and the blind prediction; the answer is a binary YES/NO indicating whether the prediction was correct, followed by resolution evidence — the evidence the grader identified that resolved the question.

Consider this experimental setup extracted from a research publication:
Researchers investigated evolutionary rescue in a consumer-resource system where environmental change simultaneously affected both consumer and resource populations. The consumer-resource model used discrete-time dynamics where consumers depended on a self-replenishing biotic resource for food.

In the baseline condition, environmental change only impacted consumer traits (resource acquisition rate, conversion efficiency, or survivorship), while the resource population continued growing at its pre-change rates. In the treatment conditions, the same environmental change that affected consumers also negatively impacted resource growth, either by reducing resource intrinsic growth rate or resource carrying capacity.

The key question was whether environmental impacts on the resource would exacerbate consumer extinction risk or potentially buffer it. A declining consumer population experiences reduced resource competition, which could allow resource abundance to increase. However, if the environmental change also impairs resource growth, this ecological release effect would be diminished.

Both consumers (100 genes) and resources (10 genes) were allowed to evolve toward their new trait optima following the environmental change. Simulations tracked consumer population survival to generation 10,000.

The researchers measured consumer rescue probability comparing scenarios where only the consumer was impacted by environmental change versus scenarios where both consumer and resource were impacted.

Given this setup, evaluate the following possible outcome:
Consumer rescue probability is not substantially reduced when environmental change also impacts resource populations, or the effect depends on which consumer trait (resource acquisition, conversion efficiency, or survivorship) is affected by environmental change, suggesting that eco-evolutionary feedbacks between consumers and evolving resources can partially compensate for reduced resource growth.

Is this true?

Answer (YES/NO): NO